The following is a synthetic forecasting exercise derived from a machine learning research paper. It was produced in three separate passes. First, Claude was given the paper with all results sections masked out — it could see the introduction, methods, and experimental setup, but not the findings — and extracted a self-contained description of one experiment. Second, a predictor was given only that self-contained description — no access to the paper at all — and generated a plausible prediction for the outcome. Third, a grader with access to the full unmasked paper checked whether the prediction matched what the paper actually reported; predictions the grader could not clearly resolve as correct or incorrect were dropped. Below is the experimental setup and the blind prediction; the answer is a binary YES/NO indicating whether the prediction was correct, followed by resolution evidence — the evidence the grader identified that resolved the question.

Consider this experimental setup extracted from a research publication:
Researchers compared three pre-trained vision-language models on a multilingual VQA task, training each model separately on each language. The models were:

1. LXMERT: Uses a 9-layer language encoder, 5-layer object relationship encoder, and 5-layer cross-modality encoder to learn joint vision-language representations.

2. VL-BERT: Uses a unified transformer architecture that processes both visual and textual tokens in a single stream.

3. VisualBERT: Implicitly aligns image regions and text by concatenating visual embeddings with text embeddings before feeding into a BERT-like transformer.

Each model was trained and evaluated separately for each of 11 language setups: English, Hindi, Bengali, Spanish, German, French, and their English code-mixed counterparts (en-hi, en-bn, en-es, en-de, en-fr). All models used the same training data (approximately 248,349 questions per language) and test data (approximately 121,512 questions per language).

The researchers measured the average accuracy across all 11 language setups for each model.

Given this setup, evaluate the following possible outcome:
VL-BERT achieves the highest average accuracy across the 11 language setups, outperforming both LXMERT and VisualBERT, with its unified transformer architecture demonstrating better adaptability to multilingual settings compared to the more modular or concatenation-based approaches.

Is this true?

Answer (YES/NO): NO